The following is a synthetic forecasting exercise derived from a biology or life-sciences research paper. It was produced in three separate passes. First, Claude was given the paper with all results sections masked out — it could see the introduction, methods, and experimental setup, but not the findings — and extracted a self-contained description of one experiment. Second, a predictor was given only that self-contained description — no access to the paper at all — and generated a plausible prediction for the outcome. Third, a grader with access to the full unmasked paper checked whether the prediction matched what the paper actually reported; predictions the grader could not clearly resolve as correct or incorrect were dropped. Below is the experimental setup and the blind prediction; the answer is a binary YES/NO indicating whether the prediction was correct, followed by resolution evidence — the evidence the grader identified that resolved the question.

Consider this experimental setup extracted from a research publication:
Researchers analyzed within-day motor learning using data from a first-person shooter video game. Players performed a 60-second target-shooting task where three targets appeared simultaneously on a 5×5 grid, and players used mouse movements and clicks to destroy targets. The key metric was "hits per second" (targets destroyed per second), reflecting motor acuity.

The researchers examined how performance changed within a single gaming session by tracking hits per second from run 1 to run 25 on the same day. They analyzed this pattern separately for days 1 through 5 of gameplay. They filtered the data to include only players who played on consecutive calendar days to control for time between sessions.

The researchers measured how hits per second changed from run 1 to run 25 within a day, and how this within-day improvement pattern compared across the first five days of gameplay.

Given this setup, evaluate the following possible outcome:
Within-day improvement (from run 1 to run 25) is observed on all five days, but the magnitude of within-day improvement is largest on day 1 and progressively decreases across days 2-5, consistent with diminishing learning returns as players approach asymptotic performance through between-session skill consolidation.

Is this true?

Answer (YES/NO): NO